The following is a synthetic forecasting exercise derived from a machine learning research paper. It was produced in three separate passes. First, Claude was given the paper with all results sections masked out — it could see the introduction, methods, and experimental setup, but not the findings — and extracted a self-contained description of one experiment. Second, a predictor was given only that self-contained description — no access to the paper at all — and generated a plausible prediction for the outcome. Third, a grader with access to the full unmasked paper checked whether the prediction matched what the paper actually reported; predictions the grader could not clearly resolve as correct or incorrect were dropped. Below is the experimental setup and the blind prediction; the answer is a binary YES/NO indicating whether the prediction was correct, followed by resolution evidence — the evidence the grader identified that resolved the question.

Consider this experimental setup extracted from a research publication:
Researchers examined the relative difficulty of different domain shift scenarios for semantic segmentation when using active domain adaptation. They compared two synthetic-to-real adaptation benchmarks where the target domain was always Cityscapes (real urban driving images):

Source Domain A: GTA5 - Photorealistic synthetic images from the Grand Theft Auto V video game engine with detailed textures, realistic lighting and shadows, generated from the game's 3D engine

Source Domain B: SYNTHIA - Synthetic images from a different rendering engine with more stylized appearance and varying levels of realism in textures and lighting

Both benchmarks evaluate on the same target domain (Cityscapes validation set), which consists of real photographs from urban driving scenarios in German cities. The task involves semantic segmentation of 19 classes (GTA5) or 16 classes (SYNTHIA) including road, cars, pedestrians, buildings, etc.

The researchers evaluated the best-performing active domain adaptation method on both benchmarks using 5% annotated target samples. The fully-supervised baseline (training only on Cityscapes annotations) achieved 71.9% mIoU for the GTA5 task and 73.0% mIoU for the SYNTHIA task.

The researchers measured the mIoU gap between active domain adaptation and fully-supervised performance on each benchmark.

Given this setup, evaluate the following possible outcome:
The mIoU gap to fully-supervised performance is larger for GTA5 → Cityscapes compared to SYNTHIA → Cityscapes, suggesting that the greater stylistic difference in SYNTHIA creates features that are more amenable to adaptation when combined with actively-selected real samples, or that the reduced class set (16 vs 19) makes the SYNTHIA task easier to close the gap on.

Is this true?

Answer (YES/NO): NO